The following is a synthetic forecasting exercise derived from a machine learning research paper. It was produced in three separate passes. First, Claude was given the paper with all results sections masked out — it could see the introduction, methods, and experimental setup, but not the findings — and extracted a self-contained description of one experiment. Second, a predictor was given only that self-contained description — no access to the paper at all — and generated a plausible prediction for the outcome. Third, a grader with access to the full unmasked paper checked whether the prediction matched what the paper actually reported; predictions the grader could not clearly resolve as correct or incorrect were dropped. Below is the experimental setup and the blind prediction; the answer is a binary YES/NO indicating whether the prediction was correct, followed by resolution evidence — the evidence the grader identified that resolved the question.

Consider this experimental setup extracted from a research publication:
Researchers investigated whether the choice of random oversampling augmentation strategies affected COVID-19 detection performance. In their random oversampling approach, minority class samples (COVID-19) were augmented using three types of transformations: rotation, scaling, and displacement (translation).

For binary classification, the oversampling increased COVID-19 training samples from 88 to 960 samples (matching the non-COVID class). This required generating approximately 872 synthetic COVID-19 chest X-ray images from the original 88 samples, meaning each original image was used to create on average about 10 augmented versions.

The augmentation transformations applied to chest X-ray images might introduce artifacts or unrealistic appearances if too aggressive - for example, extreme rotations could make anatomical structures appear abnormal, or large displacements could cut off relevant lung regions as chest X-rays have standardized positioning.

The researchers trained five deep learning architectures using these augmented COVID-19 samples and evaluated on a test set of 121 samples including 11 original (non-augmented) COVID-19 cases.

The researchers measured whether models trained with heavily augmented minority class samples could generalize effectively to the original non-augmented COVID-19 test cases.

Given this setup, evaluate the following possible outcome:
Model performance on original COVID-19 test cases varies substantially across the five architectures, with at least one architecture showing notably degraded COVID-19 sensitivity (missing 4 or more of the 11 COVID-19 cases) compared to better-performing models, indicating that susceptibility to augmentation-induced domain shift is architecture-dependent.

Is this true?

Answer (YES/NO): YES